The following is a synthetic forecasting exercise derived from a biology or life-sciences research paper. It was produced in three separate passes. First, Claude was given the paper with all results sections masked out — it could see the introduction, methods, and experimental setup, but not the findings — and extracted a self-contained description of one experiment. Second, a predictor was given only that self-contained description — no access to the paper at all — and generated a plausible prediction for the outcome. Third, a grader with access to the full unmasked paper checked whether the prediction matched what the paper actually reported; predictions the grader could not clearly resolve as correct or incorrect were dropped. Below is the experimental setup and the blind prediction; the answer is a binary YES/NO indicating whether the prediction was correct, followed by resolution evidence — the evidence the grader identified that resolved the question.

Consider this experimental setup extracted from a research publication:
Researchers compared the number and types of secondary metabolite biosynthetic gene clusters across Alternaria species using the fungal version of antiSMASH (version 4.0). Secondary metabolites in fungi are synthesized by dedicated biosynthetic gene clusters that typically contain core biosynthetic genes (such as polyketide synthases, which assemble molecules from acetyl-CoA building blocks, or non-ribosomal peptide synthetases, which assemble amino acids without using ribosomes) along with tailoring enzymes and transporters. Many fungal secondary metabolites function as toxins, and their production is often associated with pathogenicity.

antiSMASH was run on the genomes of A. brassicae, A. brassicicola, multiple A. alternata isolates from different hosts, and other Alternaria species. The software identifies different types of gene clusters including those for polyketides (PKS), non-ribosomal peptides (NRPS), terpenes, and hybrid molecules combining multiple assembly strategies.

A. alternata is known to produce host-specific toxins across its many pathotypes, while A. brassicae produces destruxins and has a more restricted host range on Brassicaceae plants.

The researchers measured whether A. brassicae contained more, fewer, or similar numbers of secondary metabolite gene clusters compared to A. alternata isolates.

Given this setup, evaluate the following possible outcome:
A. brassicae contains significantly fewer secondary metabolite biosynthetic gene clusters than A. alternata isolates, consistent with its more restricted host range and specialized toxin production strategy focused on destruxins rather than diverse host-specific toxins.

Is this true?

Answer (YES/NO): NO